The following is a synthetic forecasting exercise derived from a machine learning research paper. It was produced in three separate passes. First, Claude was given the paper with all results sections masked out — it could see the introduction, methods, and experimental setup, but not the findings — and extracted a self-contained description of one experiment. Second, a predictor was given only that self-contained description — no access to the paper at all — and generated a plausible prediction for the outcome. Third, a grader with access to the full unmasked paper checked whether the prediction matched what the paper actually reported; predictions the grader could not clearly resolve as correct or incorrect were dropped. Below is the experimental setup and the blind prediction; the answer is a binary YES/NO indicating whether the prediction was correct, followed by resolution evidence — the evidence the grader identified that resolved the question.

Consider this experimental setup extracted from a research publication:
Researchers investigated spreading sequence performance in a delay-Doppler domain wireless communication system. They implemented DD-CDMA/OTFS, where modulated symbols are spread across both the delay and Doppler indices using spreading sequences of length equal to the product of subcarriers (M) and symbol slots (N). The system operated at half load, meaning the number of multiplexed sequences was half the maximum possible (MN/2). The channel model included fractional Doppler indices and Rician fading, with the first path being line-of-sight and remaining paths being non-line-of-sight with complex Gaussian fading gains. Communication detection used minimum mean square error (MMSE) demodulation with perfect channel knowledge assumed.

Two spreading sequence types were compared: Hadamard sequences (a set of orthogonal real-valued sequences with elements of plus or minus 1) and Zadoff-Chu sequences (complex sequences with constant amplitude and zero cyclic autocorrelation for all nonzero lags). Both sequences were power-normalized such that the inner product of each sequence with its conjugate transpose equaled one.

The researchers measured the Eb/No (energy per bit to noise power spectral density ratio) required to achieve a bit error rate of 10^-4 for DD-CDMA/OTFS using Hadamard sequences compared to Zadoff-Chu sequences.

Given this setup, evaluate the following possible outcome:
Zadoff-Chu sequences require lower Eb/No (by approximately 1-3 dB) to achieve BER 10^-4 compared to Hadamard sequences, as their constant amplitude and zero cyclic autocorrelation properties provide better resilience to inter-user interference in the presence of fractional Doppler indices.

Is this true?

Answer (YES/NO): NO